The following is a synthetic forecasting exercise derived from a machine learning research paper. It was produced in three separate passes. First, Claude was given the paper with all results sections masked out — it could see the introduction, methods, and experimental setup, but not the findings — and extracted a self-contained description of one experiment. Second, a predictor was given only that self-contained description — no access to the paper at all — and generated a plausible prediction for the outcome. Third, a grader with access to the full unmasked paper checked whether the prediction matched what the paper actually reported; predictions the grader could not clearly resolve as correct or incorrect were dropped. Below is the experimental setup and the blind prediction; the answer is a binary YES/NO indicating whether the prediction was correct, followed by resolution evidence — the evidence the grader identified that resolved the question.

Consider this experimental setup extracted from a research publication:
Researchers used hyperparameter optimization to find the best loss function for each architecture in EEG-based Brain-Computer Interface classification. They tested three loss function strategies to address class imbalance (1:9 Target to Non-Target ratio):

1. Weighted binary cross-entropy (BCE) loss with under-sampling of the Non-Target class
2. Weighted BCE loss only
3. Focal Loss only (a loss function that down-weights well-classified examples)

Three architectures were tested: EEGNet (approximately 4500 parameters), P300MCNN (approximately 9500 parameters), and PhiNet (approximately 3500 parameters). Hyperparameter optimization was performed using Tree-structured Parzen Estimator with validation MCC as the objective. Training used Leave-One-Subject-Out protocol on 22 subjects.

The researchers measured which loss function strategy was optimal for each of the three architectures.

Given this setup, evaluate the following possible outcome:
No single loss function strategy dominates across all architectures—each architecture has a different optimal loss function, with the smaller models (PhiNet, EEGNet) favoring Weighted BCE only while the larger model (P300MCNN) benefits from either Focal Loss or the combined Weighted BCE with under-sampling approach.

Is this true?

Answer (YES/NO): NO